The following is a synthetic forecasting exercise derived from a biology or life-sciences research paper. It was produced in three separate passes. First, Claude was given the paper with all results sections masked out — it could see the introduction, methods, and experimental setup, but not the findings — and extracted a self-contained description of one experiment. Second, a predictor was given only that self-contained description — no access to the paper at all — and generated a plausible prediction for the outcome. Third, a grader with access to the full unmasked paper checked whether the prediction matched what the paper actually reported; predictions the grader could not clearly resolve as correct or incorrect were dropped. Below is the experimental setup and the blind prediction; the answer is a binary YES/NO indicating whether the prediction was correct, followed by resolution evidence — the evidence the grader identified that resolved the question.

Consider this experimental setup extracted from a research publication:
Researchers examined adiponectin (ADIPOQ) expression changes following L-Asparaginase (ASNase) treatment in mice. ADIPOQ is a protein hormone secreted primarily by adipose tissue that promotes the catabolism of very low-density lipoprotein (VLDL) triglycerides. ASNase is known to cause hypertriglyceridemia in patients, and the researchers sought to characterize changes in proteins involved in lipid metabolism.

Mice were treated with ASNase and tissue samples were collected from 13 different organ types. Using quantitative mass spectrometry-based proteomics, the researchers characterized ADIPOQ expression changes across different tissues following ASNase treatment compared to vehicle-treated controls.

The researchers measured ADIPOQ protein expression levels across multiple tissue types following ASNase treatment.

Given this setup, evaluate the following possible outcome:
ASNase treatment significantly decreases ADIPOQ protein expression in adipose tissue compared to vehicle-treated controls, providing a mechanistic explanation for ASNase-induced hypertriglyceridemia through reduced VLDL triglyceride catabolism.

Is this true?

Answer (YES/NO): NO